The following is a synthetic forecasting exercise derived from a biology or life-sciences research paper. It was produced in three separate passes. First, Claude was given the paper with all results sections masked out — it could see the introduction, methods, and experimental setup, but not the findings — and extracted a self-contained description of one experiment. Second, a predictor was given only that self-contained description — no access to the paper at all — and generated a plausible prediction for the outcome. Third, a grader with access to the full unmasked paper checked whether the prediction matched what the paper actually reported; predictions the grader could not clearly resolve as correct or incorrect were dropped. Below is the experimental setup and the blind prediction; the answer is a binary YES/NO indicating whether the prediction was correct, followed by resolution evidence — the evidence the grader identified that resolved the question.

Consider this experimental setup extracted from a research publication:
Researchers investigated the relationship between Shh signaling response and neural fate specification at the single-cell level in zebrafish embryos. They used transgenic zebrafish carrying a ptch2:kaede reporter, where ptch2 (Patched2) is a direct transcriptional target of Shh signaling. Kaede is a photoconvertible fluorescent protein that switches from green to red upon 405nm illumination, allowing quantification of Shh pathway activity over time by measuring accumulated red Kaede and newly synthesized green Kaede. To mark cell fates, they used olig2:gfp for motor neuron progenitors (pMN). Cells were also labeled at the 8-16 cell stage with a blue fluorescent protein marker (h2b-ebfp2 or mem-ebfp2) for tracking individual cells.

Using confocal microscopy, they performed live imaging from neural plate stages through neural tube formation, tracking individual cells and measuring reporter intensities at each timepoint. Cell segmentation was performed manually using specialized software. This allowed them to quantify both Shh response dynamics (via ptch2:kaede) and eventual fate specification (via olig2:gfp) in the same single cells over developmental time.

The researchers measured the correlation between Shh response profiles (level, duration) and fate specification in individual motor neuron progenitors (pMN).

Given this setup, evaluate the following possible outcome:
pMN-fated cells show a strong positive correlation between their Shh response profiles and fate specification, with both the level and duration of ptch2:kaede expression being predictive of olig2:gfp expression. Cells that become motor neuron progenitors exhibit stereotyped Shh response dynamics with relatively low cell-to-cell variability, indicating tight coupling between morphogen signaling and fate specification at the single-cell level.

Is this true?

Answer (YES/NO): NO